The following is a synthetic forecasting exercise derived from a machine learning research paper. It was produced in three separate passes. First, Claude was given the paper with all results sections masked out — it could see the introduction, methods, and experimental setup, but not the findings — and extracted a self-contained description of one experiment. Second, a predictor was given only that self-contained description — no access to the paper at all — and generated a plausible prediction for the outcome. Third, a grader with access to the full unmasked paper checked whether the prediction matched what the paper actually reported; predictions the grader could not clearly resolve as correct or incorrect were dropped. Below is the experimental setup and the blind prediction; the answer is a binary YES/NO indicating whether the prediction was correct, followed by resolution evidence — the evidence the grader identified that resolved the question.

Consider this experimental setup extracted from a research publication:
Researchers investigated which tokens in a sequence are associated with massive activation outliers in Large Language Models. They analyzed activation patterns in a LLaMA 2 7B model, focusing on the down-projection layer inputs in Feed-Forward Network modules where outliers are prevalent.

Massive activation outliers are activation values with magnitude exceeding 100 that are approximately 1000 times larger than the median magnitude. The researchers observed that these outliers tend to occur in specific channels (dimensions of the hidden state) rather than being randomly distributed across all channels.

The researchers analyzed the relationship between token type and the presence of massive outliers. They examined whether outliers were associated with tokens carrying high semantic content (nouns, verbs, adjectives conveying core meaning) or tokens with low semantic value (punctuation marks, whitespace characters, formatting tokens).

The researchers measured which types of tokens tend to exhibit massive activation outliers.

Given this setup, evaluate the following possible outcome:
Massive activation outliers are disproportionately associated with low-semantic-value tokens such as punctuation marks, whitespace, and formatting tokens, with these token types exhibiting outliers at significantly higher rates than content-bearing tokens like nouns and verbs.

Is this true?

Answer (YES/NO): YES